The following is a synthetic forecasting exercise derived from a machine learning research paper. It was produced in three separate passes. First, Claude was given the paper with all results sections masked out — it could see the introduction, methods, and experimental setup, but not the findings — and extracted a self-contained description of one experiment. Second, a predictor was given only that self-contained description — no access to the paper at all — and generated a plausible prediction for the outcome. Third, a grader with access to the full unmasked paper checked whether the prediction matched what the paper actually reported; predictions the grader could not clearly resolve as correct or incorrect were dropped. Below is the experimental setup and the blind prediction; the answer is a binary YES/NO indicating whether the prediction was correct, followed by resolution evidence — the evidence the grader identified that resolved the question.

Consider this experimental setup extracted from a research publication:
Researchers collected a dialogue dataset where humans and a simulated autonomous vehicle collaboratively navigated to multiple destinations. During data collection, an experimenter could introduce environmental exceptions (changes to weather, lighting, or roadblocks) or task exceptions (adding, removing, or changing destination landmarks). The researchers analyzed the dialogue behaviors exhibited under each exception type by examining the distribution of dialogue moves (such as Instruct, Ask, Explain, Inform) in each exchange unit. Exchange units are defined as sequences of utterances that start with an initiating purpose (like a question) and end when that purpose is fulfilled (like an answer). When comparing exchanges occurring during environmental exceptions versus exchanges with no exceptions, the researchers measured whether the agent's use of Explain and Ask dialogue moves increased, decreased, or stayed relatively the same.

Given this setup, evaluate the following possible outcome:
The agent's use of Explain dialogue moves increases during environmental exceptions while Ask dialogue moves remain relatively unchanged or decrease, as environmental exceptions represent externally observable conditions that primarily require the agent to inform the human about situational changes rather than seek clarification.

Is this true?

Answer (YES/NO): NO